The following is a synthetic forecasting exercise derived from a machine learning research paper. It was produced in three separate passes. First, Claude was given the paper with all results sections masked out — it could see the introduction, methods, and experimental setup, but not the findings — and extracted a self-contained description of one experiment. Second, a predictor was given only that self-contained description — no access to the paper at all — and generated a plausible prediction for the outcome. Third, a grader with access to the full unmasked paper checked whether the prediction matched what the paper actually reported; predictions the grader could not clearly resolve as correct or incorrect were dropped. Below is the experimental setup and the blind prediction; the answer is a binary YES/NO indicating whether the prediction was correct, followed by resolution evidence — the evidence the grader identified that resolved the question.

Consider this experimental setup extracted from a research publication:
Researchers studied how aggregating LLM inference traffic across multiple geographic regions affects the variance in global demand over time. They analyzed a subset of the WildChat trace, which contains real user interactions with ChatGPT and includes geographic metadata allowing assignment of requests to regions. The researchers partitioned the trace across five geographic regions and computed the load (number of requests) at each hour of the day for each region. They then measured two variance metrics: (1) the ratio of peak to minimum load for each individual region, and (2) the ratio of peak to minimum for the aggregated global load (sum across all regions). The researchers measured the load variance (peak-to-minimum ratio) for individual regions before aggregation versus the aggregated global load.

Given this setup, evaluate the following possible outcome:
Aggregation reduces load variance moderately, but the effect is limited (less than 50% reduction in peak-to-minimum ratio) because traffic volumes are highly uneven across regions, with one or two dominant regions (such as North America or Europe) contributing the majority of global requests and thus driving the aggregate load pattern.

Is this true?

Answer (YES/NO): NO